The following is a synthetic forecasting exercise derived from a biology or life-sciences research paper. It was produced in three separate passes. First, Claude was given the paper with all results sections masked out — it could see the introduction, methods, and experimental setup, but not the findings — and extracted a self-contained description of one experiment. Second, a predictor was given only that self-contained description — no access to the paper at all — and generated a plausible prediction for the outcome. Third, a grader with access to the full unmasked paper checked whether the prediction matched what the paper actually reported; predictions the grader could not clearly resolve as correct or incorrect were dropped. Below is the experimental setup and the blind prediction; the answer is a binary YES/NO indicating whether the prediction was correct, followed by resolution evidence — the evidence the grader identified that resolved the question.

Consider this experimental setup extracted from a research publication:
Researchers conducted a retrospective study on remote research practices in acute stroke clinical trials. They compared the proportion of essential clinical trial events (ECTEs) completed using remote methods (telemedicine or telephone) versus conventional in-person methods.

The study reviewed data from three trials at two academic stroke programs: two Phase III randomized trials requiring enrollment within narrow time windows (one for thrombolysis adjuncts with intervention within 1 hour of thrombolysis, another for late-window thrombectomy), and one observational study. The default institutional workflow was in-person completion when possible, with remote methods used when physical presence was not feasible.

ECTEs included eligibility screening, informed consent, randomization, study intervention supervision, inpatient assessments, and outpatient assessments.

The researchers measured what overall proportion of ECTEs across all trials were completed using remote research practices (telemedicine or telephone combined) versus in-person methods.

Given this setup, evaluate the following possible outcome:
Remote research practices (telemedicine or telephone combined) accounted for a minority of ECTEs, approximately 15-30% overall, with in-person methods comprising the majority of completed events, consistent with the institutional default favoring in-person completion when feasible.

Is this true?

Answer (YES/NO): NO